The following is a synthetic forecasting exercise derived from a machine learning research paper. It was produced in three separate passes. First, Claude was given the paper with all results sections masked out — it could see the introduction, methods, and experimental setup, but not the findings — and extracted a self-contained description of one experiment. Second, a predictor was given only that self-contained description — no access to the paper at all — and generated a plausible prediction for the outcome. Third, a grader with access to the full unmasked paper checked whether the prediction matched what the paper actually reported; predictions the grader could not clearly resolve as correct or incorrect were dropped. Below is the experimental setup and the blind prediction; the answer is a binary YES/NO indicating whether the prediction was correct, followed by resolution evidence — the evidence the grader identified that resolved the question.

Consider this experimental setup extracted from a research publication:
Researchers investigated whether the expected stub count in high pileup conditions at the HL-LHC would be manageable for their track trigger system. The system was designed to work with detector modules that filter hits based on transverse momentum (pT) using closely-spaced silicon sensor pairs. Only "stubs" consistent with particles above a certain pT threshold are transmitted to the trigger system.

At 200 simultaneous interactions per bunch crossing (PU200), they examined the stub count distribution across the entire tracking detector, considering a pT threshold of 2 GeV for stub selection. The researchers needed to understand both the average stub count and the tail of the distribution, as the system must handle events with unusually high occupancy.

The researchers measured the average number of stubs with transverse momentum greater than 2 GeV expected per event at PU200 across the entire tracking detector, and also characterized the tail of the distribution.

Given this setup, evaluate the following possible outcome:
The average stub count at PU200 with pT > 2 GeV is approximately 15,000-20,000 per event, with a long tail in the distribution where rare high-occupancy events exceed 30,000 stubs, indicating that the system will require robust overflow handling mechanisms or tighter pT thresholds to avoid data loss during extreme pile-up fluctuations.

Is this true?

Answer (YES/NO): NO